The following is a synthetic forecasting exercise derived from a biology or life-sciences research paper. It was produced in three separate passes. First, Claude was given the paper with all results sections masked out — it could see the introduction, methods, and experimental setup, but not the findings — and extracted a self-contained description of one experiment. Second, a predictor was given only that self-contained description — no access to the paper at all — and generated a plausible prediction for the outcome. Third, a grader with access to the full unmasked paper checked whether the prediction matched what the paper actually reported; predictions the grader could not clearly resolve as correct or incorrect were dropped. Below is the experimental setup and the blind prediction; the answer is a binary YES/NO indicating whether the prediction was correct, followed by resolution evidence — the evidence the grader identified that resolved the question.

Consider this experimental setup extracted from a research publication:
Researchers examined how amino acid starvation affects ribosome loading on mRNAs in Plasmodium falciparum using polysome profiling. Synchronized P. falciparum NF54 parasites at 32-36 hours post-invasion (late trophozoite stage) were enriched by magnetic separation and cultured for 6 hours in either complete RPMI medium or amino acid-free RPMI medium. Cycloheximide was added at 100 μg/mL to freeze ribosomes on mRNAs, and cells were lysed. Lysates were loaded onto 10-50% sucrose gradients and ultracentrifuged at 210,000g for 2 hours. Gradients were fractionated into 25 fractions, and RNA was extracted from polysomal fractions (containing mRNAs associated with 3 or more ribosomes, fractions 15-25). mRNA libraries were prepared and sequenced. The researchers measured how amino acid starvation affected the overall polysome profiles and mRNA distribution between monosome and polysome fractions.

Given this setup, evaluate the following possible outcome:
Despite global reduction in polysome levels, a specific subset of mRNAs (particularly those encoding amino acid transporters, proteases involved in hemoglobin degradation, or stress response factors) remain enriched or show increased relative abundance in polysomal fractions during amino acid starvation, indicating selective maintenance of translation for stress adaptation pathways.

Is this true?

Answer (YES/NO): NO